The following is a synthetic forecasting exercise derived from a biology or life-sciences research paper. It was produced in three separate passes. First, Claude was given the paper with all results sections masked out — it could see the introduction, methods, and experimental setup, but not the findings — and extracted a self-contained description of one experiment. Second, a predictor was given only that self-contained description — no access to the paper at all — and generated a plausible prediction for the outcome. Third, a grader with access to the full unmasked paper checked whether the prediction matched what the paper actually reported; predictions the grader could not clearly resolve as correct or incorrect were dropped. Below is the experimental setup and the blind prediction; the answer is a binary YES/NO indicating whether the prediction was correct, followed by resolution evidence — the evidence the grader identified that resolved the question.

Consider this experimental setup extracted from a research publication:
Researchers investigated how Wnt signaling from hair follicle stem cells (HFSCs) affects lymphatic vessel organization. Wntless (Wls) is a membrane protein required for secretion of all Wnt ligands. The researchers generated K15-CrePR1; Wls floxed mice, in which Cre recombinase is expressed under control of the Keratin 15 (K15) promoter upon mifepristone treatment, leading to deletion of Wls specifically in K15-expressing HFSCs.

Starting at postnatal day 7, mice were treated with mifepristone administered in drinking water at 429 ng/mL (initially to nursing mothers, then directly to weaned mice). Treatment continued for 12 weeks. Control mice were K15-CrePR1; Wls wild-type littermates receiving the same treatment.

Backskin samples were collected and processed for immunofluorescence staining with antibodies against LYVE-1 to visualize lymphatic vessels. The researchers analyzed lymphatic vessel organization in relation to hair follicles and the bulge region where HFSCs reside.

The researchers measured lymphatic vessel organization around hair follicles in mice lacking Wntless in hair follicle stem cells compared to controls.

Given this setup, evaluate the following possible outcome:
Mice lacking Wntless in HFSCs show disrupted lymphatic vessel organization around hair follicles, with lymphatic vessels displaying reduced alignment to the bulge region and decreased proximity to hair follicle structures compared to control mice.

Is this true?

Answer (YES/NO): YES